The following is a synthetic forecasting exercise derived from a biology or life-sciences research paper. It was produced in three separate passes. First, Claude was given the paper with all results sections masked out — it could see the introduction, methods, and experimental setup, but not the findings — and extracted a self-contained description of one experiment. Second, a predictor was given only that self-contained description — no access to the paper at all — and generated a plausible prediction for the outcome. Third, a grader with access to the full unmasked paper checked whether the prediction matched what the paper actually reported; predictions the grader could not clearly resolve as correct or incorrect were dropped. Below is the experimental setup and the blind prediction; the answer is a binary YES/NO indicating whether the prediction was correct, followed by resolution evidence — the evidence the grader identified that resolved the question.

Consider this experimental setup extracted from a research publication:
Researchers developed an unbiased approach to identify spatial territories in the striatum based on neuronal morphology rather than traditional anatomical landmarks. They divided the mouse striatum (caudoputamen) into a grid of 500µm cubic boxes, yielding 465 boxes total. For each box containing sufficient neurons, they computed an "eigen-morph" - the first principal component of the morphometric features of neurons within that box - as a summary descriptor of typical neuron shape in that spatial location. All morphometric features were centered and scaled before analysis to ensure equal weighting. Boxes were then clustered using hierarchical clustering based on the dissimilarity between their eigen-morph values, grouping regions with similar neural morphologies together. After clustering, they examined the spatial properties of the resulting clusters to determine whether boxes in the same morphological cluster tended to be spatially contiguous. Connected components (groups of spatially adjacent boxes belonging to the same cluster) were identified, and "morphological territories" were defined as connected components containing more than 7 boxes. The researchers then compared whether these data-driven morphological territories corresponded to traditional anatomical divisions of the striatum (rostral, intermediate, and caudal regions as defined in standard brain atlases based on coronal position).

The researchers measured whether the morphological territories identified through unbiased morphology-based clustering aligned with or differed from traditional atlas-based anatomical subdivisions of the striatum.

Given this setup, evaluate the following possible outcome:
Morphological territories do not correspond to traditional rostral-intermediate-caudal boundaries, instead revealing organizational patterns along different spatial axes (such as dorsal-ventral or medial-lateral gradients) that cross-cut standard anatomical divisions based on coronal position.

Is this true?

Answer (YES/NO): YES